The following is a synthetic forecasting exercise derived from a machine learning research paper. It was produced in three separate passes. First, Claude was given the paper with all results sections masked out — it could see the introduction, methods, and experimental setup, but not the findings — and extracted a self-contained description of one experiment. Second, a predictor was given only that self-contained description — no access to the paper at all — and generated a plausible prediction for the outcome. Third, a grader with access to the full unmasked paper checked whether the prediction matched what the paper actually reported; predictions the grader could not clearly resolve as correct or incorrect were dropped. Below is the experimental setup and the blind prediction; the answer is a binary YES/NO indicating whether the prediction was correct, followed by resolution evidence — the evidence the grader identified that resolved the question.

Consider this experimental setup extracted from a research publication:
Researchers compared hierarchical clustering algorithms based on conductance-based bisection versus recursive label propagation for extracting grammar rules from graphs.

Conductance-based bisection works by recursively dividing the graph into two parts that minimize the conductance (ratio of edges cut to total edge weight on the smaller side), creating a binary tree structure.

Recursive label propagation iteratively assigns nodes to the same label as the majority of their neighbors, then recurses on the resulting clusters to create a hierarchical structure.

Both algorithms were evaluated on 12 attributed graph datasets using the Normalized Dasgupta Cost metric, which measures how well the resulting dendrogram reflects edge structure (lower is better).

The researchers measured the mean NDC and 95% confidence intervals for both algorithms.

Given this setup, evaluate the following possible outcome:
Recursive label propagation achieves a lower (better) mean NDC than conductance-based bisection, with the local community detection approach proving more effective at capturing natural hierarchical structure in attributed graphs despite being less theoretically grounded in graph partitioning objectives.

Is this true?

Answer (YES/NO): NO